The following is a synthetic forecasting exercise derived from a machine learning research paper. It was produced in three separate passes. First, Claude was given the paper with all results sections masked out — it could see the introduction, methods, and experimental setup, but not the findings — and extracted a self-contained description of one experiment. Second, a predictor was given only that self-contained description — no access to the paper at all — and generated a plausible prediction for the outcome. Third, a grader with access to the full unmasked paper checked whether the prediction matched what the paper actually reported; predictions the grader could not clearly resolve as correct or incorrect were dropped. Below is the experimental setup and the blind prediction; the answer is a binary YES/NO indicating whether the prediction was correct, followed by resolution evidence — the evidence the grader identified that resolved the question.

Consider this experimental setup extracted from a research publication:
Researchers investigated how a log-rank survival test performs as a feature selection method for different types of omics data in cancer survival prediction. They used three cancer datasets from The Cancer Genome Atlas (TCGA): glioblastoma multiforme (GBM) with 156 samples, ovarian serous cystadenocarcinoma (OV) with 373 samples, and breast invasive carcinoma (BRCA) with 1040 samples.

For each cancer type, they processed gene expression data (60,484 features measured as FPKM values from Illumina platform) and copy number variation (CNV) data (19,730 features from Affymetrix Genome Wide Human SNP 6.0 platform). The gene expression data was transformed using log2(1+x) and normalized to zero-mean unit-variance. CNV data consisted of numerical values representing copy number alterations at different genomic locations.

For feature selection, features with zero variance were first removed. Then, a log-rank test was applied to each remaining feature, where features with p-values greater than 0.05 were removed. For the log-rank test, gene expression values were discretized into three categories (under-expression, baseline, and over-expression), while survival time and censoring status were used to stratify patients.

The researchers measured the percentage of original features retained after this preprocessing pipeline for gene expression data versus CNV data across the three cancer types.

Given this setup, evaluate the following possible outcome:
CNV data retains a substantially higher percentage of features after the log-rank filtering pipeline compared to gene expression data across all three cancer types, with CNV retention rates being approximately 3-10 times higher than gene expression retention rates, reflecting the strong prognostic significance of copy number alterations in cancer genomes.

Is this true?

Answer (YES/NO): NO